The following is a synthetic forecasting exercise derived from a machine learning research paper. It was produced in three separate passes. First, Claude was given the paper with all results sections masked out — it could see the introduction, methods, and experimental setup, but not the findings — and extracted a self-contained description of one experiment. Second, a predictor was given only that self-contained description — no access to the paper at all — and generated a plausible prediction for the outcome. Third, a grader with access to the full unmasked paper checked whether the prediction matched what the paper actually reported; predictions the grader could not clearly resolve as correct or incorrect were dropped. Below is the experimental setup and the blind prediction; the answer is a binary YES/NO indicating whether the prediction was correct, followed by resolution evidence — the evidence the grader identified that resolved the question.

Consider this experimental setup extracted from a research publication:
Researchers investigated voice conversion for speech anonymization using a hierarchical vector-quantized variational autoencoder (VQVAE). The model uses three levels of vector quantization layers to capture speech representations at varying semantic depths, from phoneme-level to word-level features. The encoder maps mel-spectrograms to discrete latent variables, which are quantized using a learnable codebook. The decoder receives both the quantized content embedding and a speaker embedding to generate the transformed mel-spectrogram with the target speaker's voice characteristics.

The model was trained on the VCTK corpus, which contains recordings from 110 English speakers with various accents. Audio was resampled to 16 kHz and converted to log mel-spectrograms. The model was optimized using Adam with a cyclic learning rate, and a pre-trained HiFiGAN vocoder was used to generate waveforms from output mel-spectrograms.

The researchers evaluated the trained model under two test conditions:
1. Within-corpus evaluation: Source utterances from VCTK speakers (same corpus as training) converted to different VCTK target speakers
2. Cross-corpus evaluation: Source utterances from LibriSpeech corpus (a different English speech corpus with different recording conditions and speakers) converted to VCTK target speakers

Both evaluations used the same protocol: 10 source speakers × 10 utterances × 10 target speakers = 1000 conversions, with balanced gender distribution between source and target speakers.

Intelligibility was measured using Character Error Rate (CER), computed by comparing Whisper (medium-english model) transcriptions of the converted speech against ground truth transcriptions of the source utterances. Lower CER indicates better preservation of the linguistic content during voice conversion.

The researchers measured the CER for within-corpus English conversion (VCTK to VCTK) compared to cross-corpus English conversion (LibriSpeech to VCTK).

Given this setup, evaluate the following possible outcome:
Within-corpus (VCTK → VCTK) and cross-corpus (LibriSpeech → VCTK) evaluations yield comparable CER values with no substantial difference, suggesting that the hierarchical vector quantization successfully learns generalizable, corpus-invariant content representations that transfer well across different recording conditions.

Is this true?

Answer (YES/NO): NO